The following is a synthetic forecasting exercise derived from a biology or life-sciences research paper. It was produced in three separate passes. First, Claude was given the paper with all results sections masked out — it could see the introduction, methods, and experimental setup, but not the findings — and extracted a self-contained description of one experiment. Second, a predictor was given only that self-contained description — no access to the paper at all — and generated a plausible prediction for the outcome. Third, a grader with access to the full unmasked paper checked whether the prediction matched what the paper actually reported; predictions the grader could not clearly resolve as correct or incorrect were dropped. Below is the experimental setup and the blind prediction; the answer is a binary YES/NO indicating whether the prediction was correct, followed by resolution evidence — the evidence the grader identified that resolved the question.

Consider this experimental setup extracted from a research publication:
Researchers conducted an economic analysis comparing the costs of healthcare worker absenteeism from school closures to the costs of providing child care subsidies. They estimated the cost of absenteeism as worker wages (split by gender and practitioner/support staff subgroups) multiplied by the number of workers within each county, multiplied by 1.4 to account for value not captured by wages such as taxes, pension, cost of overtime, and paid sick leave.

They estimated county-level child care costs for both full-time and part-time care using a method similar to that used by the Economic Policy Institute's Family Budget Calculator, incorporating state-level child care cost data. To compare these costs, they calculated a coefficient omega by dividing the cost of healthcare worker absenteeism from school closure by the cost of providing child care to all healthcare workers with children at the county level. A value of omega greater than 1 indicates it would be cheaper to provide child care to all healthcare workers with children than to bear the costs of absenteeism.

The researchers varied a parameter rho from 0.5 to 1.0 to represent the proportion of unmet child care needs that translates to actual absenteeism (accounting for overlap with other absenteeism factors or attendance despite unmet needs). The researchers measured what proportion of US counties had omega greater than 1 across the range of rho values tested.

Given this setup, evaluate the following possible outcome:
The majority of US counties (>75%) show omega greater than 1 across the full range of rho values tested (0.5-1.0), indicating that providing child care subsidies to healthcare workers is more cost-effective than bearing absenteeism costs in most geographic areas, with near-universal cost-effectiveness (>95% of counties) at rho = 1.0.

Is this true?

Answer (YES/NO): NO